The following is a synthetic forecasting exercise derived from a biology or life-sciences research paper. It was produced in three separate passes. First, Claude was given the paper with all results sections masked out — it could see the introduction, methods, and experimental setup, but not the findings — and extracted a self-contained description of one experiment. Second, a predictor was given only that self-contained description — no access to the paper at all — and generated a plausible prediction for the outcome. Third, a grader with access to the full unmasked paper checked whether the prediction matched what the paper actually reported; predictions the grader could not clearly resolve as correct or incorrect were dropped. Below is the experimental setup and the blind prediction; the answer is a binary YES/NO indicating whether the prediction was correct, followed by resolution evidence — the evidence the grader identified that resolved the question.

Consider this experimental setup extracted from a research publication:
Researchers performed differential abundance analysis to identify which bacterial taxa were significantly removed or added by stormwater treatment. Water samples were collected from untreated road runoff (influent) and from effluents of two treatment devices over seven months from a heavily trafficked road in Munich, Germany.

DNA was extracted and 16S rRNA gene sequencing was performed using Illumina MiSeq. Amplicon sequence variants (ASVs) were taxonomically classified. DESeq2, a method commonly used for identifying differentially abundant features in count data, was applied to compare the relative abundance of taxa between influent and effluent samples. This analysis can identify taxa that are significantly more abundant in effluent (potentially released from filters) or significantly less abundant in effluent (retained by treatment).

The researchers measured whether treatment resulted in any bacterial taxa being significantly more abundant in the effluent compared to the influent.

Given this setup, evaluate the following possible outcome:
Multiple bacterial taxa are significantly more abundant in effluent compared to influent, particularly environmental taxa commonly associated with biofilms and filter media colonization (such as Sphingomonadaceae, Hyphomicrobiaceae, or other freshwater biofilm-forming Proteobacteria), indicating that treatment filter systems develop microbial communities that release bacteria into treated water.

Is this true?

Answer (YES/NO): NO